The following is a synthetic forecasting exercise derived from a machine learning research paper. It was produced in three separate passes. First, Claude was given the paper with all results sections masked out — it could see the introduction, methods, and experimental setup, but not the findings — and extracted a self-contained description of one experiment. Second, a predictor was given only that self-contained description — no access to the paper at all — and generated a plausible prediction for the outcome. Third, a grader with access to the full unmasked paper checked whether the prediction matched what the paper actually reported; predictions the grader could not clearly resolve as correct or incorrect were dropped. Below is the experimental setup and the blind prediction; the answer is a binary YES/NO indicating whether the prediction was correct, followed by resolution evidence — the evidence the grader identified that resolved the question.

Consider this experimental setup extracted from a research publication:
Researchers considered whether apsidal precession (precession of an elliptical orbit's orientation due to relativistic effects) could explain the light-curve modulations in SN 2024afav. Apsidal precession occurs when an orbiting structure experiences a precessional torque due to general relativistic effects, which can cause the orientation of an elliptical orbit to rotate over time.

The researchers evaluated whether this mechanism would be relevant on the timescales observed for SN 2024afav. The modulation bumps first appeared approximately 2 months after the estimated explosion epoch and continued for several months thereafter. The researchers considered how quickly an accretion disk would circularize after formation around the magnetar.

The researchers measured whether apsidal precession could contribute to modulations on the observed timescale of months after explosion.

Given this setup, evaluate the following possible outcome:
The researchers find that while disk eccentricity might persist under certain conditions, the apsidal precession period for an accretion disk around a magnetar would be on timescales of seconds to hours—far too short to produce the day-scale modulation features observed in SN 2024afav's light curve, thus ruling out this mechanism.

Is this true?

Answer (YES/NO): NO